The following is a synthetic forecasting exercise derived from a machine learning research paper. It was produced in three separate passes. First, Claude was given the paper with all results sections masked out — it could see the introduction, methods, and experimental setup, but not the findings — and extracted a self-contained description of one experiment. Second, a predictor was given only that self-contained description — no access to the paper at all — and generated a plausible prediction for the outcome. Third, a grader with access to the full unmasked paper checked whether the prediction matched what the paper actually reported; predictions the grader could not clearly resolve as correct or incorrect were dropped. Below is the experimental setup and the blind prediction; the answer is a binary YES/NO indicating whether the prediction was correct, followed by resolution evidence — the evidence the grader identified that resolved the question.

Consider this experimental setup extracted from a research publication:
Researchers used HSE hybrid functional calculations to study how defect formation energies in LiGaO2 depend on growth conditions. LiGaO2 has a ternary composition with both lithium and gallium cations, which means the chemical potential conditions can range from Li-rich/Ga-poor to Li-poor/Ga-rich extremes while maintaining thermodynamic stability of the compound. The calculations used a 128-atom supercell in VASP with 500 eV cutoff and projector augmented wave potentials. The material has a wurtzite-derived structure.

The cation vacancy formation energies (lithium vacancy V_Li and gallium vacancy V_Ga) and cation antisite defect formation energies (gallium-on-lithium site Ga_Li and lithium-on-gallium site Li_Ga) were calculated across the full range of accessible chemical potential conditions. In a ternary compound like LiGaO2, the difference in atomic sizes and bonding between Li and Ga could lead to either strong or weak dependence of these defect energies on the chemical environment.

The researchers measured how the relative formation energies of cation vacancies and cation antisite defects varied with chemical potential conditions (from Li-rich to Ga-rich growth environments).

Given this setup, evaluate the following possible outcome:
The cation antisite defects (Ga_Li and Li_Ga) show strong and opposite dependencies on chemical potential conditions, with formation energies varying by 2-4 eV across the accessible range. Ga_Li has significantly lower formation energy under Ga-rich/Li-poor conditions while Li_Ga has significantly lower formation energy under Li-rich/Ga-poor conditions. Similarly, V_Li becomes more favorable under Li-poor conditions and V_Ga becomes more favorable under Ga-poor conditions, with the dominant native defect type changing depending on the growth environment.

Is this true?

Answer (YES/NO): NO